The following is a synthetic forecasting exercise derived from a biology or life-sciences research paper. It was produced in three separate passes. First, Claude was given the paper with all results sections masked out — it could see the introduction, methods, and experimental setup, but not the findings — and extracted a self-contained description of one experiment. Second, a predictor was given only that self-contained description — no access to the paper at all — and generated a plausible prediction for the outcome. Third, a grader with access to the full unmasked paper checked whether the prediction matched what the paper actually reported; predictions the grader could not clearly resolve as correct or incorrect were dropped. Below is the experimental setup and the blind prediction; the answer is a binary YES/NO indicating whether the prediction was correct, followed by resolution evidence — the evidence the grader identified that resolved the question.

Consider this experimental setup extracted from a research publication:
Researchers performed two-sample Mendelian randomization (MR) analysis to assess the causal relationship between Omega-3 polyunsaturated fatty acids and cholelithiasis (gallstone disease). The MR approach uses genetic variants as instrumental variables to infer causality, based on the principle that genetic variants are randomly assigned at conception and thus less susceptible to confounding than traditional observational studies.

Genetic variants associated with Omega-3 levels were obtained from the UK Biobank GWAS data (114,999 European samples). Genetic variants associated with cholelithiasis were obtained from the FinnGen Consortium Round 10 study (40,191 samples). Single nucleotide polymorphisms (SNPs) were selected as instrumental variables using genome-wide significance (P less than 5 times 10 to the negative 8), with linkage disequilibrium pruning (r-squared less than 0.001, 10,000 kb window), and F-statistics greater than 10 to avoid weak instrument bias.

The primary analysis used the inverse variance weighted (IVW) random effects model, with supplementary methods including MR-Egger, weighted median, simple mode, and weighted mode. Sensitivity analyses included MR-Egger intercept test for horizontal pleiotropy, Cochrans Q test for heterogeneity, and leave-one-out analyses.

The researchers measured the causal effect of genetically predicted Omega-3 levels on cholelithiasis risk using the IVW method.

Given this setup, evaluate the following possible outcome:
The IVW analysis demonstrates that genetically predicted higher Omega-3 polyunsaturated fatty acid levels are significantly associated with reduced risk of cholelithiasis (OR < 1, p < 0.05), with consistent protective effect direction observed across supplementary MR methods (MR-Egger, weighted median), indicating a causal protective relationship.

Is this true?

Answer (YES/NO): YES